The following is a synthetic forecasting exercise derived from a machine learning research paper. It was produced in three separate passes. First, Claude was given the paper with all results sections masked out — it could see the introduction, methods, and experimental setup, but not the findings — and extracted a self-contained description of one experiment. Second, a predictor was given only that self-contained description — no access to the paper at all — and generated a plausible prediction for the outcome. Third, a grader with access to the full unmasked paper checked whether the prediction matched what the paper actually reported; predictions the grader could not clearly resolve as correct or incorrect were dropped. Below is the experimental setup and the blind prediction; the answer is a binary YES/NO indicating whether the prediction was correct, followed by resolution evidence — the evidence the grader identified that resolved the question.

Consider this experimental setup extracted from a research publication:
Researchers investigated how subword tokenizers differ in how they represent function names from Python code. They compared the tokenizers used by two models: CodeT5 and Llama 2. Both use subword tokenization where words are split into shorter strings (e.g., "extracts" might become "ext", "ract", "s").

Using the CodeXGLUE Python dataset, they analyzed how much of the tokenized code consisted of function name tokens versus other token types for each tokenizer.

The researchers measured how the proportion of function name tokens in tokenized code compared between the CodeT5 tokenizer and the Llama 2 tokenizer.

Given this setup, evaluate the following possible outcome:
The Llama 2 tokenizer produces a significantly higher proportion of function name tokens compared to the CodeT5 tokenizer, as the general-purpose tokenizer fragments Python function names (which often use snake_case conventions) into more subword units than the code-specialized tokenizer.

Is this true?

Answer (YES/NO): YES